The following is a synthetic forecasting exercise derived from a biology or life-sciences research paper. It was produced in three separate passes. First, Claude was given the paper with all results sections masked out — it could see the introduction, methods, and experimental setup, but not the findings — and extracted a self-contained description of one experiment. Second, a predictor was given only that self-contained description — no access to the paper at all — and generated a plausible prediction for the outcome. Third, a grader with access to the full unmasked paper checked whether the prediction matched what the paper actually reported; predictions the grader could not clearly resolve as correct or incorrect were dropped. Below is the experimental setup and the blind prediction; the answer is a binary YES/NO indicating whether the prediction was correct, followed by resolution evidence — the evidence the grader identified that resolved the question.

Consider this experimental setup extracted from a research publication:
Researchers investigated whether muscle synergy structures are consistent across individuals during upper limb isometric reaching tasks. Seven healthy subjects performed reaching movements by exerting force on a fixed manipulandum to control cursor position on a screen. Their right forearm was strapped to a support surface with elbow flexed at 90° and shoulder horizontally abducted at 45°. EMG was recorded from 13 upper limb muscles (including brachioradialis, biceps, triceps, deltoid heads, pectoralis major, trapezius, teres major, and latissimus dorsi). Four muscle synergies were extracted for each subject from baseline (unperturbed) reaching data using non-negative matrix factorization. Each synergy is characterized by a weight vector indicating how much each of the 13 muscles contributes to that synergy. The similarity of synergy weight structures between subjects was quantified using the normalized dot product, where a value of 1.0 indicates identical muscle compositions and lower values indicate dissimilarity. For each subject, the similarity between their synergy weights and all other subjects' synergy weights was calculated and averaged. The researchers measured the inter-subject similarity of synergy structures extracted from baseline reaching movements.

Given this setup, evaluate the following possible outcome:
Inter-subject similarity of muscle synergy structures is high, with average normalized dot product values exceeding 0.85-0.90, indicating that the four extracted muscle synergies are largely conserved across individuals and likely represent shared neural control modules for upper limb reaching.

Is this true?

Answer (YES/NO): NO